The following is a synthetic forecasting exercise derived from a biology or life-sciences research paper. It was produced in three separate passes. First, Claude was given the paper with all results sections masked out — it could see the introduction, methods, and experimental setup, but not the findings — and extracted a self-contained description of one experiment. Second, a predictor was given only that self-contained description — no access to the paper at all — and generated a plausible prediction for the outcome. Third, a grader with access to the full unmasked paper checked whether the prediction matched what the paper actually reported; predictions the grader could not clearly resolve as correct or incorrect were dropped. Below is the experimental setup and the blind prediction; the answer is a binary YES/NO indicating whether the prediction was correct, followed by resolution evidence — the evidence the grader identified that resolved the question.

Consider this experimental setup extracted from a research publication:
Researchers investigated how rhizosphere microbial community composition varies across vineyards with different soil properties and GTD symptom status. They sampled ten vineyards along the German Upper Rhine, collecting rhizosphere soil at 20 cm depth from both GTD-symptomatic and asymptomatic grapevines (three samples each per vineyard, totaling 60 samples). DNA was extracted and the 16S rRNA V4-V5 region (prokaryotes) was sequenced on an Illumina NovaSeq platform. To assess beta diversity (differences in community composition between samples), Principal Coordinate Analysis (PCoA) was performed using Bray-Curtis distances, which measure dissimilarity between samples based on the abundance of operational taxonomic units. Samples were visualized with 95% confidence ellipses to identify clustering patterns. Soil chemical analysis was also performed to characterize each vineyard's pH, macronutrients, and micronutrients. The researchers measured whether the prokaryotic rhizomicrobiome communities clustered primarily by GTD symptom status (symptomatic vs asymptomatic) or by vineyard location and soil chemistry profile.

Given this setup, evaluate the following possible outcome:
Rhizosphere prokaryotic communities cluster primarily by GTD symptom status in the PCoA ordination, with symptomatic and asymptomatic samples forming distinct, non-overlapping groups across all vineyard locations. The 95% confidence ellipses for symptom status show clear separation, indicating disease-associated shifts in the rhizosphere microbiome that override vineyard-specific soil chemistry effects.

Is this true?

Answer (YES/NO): NO